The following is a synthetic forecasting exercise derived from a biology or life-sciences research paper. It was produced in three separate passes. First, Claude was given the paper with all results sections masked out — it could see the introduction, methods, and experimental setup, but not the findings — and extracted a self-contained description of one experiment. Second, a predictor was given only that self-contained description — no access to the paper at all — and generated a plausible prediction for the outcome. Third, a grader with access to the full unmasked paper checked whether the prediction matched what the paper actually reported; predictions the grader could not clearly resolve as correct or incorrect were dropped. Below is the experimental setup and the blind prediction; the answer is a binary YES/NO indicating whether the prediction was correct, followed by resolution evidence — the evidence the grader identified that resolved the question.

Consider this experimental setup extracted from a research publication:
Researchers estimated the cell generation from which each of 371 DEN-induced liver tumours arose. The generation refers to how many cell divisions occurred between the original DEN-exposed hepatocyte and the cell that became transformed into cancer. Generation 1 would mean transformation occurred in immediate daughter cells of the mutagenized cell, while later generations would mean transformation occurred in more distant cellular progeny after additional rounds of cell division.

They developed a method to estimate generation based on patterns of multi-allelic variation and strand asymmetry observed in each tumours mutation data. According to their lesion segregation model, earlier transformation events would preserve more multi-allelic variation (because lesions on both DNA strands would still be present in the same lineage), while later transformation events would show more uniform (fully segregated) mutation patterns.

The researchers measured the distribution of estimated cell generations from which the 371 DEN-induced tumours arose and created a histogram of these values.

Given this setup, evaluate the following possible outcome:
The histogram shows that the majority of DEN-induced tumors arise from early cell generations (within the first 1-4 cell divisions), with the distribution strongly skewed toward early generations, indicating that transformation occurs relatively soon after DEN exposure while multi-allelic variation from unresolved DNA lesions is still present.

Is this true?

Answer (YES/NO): YES